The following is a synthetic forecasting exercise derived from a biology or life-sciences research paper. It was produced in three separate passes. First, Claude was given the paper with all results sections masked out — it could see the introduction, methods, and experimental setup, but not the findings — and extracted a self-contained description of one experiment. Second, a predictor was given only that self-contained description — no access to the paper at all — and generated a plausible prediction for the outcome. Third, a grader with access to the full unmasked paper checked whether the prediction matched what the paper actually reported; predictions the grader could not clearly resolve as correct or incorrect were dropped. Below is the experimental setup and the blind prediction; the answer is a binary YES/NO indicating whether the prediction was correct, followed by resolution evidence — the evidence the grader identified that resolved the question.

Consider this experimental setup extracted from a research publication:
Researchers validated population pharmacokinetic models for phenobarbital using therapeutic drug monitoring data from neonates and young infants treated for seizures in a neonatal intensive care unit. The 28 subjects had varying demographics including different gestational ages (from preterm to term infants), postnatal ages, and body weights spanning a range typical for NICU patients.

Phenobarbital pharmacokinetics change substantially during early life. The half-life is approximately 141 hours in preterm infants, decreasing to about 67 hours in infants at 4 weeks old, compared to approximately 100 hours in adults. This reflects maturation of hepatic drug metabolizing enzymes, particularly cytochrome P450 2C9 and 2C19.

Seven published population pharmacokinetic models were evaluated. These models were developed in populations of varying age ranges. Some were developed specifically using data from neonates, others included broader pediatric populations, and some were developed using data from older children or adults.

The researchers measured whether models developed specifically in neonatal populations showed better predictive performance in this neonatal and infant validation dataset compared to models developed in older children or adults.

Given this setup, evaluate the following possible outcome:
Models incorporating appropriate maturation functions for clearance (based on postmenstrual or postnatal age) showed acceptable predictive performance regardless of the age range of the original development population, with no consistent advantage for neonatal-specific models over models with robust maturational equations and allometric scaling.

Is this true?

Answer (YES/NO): NO